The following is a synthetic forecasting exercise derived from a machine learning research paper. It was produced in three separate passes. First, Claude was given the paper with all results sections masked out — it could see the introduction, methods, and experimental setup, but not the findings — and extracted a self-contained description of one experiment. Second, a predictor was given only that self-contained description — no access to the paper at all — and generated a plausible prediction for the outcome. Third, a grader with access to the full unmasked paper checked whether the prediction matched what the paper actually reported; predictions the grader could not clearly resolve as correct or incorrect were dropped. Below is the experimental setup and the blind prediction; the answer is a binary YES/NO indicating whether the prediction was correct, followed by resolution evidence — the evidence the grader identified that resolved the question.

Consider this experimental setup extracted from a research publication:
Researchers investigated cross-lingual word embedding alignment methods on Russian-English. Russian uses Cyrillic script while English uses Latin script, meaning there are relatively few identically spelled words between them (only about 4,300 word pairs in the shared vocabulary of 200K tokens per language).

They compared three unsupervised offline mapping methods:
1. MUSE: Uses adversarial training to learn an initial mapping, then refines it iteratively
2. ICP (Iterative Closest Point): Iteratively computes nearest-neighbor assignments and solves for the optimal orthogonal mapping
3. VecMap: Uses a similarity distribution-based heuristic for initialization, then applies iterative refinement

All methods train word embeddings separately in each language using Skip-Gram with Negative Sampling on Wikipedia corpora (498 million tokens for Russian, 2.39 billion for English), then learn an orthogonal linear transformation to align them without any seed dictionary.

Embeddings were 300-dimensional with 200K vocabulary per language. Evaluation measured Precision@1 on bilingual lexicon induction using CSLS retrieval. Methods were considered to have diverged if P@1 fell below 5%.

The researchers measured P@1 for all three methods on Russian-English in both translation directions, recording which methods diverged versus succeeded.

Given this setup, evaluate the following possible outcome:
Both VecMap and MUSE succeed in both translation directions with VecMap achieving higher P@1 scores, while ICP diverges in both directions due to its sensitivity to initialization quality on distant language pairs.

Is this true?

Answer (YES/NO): NO